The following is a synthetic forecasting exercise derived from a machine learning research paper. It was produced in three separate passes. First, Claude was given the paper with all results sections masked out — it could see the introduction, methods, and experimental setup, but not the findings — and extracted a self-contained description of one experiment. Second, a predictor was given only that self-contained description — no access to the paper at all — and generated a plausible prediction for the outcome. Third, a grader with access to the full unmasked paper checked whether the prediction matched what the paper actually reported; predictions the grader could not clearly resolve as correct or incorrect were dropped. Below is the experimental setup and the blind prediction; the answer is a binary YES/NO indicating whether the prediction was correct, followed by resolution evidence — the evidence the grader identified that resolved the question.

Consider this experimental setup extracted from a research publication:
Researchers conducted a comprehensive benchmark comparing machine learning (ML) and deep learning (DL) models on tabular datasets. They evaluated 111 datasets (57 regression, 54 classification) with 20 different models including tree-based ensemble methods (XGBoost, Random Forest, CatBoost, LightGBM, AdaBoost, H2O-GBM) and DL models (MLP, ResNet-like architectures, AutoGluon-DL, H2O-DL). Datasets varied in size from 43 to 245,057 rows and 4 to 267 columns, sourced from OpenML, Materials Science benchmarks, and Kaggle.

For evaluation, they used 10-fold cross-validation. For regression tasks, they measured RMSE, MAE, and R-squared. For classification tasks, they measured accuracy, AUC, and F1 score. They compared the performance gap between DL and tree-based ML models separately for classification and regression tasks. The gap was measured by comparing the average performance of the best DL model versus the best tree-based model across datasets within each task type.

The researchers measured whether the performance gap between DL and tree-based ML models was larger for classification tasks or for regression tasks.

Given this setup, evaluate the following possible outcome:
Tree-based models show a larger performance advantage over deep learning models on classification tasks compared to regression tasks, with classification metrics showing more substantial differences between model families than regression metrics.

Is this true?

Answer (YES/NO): NO